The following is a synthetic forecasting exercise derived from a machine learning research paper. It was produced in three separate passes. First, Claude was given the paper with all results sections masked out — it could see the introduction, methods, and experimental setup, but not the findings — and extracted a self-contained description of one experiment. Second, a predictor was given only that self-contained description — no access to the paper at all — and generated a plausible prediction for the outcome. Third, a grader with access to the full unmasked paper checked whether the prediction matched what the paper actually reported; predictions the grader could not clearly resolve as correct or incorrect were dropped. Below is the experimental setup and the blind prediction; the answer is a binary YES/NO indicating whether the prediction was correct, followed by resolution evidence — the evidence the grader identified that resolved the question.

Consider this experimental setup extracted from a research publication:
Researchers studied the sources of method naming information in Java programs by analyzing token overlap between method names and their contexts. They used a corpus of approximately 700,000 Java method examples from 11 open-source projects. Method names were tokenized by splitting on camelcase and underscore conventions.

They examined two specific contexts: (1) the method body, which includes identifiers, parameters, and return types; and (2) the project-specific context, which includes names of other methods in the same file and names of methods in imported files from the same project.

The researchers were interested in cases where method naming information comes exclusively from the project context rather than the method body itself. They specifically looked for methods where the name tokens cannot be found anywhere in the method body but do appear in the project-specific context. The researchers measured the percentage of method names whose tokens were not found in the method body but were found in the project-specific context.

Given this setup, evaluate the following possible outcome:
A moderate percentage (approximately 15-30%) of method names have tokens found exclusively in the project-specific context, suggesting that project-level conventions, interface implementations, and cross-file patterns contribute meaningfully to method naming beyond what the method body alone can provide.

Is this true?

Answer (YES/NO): NO